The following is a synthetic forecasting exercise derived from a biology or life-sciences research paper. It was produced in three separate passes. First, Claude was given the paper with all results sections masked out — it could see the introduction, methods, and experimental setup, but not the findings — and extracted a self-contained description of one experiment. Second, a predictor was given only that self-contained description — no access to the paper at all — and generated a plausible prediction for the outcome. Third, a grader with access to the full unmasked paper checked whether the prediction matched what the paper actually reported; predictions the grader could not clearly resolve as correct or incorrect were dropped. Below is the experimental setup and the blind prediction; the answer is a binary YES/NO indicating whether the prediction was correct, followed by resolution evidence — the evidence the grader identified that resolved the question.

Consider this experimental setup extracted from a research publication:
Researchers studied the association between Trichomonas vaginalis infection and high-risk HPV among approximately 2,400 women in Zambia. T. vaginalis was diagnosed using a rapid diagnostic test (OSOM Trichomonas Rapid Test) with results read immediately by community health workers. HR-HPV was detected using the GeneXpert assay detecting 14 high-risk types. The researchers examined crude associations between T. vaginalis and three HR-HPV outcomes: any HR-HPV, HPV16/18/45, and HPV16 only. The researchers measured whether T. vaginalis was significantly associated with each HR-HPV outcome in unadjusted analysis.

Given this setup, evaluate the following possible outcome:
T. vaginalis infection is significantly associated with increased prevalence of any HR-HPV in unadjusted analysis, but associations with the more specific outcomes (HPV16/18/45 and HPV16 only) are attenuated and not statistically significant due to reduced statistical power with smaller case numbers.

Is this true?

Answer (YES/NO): NO